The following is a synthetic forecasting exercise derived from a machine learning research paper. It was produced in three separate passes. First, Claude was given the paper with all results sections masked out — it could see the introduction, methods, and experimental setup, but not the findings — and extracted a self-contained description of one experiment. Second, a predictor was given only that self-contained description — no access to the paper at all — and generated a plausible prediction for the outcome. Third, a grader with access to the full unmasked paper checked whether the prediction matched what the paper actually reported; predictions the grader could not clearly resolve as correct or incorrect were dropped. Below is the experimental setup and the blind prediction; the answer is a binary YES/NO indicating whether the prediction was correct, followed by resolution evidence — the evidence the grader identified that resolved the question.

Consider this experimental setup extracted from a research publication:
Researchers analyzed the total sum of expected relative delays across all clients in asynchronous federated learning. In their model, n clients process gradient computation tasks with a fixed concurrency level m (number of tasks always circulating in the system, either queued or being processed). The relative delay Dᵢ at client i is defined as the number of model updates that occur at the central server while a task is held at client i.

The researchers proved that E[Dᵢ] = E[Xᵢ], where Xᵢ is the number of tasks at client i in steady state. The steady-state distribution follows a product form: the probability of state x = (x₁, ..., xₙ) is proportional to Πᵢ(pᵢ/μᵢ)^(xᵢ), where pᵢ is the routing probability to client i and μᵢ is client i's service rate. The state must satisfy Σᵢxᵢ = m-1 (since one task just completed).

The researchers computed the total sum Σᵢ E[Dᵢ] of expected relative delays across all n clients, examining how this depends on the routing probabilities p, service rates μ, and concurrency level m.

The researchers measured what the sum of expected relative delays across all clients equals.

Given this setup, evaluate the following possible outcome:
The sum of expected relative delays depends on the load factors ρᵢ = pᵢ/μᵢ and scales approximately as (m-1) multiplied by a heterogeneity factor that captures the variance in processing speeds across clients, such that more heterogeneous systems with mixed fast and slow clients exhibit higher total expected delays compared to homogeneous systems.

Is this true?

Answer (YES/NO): NO